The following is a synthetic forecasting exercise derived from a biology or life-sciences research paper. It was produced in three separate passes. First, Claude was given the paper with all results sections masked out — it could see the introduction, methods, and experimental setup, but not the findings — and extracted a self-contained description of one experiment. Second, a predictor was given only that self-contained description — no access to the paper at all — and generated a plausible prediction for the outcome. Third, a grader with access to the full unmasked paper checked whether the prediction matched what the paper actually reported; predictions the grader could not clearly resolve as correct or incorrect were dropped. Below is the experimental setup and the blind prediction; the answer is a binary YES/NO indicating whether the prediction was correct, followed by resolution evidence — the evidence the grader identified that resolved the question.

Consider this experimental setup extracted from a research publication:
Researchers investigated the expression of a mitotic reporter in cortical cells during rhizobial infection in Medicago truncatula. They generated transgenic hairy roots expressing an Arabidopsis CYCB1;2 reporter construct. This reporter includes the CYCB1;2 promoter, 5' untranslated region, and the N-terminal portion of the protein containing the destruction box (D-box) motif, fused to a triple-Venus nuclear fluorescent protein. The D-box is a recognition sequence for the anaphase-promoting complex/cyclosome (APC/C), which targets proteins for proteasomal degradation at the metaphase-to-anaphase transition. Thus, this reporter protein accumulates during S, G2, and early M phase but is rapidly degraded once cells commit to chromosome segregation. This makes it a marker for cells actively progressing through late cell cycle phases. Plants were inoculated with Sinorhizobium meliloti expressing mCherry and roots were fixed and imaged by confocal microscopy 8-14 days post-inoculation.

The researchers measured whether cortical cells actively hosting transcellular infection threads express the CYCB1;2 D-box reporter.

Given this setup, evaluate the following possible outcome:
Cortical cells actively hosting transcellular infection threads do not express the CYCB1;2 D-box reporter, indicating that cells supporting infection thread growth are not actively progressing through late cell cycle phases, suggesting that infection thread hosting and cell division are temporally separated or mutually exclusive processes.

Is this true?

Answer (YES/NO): YES